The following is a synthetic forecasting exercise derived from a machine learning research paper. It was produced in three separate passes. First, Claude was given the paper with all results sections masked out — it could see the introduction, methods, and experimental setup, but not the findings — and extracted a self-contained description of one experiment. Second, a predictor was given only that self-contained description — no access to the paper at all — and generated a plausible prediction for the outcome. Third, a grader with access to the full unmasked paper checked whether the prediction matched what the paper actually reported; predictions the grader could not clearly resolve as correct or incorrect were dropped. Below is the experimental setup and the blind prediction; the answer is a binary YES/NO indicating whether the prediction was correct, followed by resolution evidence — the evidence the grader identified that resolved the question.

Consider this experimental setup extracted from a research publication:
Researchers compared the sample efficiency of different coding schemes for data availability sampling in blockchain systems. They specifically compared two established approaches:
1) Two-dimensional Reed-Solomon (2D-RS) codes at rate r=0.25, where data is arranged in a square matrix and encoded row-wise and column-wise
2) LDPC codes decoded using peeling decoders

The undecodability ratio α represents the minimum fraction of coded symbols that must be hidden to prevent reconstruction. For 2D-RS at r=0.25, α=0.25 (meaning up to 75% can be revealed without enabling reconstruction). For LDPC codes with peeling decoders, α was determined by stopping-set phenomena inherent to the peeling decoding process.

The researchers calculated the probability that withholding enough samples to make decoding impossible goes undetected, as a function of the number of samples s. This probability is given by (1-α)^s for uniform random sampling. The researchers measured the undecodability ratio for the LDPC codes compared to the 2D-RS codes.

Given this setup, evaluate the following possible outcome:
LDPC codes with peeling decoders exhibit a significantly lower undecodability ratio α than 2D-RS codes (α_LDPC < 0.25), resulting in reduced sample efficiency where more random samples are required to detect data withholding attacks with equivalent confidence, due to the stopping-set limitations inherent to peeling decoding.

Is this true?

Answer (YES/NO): YES